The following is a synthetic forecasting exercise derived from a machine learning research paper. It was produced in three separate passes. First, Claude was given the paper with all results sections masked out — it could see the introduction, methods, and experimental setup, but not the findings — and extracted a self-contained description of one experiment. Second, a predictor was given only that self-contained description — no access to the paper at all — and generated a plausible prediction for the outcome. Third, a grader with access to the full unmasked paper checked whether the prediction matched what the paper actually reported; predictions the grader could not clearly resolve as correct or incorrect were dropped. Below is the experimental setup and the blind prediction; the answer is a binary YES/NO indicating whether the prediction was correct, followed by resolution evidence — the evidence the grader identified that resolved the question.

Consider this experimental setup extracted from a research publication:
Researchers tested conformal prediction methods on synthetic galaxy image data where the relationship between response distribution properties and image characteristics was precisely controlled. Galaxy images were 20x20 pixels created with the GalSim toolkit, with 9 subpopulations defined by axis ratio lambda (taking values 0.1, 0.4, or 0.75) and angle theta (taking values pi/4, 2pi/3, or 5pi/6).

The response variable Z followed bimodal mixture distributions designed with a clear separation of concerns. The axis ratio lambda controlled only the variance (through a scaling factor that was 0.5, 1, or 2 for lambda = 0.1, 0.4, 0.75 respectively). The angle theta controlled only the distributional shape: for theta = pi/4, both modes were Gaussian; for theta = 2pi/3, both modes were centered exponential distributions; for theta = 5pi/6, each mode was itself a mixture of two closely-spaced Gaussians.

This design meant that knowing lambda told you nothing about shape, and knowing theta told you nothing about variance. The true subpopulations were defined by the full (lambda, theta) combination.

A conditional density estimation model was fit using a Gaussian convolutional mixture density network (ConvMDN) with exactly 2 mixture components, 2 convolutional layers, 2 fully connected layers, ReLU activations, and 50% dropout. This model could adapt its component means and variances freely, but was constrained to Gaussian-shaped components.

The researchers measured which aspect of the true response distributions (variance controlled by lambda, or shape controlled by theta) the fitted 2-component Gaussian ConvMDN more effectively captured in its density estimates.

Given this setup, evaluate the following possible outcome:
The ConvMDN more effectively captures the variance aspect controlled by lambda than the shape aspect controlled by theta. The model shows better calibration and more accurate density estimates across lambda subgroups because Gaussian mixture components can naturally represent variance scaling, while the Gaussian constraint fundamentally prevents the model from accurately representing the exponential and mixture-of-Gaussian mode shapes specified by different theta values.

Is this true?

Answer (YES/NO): YES